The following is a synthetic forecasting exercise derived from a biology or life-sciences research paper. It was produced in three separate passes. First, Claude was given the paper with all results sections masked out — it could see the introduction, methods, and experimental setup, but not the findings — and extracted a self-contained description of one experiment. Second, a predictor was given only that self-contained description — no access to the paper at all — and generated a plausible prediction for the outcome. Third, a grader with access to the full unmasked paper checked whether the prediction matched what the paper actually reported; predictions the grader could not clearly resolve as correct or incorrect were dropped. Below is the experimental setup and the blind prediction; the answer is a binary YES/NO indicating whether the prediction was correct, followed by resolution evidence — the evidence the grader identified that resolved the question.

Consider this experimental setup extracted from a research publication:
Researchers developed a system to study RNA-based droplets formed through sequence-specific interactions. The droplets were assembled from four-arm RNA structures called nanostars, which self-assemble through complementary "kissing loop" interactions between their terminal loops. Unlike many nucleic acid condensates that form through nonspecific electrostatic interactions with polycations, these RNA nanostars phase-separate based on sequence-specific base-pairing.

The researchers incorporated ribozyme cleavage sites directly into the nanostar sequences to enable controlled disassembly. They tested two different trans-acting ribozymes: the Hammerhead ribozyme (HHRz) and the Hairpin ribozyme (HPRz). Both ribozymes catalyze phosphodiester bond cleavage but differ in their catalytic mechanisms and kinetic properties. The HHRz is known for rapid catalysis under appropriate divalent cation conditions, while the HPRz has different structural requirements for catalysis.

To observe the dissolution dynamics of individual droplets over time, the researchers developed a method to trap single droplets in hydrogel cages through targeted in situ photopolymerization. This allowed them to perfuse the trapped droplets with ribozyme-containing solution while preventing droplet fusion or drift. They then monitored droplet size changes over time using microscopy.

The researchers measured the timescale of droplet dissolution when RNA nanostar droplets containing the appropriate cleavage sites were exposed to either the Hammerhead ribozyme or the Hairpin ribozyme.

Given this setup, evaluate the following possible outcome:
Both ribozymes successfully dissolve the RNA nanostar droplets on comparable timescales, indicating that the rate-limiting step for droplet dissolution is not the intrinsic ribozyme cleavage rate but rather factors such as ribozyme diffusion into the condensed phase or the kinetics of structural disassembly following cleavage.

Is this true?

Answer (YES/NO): NO